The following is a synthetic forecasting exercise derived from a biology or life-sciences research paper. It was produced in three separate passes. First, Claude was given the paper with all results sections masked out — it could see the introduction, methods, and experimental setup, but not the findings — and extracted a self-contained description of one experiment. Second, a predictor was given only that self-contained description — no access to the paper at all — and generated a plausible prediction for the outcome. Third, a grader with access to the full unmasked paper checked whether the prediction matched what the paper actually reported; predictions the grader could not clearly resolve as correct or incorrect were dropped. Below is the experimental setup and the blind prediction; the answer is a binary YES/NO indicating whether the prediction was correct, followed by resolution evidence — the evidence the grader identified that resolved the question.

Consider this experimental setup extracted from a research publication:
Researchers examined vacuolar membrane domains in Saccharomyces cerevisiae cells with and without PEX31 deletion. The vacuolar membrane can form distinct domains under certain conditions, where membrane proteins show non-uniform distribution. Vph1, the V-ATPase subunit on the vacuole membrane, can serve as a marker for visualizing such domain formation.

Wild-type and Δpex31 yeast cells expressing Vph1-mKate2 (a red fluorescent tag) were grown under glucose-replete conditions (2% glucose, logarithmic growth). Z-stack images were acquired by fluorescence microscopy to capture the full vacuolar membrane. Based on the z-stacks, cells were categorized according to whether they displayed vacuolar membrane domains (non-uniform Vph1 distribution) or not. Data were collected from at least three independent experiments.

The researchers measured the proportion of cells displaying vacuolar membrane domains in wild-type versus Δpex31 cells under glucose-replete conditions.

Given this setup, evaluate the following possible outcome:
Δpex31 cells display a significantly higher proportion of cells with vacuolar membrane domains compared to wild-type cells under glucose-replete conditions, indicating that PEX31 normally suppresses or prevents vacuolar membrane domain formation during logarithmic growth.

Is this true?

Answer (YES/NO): YES